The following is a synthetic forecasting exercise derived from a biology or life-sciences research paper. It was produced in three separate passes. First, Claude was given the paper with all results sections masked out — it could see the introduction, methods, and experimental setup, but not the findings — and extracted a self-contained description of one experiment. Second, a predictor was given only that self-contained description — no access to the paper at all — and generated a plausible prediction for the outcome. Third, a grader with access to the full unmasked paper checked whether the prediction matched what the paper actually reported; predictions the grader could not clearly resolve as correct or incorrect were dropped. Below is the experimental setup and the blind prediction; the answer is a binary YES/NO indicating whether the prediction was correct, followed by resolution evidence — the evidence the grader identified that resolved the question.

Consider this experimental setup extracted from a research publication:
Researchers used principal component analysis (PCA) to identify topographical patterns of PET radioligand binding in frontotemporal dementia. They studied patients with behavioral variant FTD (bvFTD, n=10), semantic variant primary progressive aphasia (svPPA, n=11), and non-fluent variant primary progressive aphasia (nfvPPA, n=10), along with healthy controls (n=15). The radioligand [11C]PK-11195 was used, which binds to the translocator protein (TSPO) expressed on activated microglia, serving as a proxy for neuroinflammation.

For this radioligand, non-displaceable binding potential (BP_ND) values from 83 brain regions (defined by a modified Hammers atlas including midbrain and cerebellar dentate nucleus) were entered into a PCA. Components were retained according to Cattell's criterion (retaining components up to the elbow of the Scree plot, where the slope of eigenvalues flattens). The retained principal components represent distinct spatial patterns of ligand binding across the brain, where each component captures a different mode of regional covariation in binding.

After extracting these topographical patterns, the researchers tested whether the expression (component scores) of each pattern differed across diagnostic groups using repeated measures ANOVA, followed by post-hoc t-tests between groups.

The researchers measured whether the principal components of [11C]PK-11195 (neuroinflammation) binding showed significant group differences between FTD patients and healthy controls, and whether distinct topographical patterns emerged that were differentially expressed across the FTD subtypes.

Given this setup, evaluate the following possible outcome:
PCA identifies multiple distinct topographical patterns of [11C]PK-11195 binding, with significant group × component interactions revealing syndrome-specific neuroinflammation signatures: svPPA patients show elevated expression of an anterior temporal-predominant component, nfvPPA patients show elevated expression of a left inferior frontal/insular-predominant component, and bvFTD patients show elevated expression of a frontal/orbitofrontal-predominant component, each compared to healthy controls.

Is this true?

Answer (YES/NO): NO